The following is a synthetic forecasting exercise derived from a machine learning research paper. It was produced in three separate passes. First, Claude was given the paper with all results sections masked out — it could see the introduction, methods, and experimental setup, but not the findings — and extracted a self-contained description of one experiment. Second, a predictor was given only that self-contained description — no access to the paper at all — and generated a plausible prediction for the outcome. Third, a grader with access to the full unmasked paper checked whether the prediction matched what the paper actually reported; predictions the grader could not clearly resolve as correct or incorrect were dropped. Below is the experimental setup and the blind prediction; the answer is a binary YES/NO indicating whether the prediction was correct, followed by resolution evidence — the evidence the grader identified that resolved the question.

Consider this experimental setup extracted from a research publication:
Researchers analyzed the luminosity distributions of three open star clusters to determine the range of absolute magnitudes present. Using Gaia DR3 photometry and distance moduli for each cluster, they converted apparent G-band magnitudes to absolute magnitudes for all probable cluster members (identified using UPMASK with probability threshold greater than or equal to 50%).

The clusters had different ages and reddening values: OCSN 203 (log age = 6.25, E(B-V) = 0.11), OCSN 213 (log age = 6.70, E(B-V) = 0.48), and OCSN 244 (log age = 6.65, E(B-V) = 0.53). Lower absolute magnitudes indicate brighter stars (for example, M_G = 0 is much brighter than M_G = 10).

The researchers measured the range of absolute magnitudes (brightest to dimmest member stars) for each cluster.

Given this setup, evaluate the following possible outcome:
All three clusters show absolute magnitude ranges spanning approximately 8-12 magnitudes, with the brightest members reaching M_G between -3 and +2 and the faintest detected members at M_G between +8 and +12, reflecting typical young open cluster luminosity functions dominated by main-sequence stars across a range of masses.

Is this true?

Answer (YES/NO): NO